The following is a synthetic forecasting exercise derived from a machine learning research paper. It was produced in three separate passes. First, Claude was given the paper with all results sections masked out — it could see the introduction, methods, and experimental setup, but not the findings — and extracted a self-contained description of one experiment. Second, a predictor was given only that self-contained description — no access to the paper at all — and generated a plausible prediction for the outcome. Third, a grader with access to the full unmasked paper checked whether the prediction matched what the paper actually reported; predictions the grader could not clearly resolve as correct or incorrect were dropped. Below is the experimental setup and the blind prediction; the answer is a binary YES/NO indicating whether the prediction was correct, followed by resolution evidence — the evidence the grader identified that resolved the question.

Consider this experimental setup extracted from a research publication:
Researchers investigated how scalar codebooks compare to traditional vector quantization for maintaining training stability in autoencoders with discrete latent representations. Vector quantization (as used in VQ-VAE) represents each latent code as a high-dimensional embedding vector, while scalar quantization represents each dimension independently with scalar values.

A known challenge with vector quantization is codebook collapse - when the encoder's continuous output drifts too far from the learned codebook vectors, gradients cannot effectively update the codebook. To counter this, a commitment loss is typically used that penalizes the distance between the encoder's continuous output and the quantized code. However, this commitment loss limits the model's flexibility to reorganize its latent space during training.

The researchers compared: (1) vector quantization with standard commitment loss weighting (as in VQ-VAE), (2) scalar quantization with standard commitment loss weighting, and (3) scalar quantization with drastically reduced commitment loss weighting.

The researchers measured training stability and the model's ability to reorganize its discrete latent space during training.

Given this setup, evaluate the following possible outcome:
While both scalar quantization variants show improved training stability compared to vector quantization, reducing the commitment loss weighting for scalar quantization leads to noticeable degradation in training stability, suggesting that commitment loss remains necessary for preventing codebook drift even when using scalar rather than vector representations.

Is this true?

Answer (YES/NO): NO